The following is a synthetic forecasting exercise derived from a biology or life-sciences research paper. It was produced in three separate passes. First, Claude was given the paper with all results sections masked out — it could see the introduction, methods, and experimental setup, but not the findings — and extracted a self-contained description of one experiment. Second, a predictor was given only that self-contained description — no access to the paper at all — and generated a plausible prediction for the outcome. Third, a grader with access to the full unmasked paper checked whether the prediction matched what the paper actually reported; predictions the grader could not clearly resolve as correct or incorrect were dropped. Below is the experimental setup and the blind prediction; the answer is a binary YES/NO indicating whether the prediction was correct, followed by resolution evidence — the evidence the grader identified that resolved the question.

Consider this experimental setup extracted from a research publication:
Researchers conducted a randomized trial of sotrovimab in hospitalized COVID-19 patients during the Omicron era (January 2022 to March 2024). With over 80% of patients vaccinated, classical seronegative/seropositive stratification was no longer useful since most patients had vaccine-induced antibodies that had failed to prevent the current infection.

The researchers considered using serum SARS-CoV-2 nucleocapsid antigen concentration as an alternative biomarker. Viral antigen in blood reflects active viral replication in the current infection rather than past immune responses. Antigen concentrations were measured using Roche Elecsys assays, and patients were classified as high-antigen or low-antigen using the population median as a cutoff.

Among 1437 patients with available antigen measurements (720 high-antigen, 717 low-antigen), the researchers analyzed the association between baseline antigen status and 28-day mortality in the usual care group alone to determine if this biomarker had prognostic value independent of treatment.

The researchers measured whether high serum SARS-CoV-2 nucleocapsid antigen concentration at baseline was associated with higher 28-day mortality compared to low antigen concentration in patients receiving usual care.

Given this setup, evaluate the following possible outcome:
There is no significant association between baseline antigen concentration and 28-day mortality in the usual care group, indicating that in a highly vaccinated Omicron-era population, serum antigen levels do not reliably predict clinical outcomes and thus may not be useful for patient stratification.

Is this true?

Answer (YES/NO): NO